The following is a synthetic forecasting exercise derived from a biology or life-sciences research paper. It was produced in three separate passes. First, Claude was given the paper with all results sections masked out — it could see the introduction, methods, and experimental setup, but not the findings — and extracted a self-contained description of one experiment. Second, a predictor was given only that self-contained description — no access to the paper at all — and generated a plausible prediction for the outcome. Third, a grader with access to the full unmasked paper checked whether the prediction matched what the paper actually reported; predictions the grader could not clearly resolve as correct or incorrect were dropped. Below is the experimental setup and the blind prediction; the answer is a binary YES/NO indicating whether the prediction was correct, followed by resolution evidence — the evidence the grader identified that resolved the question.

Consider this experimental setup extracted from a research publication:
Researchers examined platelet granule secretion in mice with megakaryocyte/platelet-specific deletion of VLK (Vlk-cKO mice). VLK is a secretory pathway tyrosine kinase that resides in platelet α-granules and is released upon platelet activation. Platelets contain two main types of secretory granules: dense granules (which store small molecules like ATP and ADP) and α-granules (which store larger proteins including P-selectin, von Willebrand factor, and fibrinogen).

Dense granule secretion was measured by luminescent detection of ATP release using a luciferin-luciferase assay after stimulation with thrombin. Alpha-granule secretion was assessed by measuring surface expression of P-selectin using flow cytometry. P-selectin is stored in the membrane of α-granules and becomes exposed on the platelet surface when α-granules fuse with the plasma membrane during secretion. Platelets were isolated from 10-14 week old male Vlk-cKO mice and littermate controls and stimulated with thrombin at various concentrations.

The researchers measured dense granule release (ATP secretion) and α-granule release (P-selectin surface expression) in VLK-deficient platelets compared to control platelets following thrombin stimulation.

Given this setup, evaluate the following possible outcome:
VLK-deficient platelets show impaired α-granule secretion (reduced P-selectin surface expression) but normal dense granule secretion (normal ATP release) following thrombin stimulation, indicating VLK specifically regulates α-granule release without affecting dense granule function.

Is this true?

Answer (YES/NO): NO